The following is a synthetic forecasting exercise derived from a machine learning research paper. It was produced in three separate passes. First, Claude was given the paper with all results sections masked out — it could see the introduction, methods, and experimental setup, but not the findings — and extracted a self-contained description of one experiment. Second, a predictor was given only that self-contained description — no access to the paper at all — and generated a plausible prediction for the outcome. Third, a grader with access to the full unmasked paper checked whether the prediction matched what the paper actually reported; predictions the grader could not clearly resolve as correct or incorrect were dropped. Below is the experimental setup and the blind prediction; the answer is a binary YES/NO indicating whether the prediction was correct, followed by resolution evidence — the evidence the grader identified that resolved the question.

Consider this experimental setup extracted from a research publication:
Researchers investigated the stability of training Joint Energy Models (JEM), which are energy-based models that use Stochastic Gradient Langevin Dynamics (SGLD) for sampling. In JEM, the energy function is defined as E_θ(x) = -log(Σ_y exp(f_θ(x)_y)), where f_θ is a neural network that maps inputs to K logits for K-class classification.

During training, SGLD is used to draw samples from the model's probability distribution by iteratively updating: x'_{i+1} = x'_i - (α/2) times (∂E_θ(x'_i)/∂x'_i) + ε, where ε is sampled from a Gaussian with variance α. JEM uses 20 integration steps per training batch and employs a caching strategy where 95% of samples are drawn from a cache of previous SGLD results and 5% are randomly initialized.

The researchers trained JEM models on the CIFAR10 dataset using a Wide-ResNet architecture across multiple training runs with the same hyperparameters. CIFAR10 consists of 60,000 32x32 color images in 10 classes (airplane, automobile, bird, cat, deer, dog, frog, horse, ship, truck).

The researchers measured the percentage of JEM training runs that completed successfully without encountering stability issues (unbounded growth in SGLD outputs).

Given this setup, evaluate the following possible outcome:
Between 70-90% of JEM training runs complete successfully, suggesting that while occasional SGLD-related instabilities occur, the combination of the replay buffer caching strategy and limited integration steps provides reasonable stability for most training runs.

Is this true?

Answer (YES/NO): NO